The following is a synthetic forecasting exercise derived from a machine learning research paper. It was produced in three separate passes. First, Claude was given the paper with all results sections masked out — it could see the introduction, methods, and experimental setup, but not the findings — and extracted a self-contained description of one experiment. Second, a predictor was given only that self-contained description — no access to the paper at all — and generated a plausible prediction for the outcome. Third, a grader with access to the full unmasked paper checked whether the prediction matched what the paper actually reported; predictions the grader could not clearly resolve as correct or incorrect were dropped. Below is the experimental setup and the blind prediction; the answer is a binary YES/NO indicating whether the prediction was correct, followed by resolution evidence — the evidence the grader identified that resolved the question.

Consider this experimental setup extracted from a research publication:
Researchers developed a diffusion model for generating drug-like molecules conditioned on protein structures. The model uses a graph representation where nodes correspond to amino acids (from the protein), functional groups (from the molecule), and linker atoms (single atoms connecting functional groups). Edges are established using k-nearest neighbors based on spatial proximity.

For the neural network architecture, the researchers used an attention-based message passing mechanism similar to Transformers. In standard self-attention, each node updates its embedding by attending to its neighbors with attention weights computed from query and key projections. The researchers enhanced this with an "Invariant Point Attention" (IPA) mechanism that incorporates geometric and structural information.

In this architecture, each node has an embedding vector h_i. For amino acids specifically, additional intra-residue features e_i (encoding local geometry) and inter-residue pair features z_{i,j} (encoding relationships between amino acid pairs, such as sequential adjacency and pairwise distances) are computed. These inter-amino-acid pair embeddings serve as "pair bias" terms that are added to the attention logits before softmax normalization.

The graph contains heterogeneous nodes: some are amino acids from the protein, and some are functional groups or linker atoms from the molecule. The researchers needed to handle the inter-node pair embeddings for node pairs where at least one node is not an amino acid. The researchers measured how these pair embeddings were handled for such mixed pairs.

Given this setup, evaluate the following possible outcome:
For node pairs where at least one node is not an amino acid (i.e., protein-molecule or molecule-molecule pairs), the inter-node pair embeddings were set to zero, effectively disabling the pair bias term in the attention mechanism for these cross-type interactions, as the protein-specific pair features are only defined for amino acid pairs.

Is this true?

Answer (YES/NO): YES